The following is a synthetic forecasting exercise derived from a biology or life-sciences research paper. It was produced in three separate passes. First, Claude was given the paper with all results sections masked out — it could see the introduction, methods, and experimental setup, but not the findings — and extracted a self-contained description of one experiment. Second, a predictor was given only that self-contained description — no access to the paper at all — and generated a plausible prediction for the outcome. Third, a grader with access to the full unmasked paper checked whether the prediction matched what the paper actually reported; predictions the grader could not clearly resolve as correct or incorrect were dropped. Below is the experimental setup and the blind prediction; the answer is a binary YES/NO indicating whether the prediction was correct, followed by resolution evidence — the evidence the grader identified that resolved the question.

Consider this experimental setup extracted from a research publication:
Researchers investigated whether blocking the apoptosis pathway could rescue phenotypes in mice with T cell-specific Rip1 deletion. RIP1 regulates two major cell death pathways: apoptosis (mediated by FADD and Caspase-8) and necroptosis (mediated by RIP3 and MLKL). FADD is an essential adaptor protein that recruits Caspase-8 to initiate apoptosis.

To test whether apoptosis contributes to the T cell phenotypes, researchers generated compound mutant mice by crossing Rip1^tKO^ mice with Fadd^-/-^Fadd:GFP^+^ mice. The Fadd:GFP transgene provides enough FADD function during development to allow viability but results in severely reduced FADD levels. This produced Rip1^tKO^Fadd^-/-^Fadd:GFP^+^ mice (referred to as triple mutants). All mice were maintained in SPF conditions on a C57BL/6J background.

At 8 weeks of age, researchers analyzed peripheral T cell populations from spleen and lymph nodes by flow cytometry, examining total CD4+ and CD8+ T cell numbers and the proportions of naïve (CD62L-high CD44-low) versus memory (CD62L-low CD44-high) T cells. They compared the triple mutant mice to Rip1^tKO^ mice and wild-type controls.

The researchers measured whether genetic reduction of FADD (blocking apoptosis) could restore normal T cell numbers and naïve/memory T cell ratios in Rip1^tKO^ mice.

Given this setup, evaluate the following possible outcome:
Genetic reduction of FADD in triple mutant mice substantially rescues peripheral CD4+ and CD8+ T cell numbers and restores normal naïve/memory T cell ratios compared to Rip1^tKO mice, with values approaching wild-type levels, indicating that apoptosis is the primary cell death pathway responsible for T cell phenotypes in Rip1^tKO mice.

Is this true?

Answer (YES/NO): YES